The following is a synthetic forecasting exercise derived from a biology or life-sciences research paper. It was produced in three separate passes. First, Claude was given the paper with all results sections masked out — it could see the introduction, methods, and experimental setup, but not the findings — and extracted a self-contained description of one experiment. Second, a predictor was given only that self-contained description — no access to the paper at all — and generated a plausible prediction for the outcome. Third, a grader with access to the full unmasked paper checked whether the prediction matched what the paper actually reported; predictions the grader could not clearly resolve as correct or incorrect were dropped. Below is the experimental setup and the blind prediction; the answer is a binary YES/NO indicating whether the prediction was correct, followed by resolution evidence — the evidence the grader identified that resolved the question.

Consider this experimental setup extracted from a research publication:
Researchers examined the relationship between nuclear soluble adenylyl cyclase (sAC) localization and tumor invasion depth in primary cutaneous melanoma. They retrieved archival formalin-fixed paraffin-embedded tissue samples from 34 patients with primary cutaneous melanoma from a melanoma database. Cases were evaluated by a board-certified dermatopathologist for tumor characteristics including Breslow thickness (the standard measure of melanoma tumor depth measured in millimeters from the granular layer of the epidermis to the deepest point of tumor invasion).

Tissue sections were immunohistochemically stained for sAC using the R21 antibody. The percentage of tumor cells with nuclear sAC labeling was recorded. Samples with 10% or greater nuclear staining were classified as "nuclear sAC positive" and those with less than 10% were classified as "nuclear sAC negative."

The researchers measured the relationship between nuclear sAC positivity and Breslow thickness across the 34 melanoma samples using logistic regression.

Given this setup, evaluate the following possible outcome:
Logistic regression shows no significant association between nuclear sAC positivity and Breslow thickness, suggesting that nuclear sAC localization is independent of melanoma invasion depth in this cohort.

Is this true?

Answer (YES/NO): NO